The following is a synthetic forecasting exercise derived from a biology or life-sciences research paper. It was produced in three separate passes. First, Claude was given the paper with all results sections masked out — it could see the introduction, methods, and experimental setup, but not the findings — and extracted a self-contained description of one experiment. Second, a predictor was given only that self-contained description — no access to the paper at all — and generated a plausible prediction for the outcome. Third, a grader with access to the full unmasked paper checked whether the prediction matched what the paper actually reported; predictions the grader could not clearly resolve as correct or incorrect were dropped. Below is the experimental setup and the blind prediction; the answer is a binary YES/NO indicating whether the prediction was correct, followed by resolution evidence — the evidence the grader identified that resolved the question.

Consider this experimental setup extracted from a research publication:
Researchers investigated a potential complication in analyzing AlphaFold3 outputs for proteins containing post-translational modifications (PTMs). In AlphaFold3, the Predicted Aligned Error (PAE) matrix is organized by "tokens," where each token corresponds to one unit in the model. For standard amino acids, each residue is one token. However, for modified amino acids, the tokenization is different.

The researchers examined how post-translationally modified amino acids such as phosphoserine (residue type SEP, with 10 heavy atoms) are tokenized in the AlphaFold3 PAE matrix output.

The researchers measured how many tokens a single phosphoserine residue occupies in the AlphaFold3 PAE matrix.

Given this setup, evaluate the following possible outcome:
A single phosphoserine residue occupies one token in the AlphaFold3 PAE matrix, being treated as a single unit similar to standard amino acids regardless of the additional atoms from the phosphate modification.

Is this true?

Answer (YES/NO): NO